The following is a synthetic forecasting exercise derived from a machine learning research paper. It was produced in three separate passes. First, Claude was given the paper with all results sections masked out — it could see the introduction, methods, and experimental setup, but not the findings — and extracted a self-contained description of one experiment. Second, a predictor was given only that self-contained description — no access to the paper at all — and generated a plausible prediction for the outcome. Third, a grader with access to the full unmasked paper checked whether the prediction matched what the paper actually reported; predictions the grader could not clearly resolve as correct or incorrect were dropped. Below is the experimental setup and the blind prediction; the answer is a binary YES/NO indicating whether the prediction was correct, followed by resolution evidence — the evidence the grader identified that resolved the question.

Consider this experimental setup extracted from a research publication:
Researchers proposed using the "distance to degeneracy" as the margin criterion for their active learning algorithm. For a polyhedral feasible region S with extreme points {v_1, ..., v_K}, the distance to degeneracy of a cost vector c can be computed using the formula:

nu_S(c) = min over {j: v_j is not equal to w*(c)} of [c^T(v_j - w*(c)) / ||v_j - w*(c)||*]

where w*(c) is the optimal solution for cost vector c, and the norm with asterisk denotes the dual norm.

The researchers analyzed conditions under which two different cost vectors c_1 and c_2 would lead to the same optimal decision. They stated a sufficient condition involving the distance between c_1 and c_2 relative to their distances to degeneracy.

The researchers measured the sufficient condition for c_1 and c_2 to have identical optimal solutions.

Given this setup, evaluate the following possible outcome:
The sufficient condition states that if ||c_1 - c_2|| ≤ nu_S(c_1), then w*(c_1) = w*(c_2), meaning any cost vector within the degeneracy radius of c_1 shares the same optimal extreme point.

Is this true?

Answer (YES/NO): NO